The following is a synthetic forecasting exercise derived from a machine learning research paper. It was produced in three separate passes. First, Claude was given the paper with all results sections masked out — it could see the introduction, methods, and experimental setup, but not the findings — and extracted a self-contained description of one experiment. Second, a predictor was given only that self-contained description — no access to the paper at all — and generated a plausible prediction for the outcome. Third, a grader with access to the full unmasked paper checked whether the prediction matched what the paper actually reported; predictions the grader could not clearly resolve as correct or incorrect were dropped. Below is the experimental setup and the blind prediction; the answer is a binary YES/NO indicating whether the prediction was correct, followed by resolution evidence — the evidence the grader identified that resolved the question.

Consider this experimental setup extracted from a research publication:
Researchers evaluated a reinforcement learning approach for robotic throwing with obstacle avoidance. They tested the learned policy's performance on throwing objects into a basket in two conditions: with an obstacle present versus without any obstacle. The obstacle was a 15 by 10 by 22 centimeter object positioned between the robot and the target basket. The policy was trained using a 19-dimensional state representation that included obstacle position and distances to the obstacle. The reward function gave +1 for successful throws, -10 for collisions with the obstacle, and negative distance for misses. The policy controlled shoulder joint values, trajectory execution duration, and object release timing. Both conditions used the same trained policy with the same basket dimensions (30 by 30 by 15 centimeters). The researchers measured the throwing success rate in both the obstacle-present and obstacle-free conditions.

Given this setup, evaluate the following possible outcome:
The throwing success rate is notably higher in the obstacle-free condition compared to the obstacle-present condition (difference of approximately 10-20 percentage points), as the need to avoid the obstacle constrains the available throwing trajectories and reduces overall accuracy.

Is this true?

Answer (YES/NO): NO